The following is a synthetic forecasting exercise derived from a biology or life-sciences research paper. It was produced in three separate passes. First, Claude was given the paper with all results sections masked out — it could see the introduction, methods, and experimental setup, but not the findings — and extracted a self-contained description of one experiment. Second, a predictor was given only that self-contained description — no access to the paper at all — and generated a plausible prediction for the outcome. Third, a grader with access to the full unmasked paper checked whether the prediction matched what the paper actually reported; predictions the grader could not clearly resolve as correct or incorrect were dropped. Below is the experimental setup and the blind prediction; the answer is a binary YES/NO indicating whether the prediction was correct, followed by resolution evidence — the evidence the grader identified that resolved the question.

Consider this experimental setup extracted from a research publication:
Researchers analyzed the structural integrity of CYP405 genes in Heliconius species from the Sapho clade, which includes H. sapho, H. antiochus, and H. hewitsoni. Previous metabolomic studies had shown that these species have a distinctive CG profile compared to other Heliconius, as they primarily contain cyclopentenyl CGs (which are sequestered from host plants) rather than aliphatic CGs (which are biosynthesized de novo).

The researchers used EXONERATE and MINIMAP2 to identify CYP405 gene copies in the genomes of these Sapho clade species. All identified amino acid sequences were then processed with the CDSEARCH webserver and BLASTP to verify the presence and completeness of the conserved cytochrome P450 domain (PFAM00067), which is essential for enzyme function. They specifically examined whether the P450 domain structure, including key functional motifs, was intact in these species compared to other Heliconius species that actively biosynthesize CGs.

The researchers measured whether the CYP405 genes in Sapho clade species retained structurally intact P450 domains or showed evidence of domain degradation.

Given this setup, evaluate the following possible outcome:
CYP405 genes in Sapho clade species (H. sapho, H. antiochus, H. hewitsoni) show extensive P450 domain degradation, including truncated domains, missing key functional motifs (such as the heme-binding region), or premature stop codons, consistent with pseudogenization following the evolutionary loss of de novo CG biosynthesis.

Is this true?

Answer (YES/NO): YES